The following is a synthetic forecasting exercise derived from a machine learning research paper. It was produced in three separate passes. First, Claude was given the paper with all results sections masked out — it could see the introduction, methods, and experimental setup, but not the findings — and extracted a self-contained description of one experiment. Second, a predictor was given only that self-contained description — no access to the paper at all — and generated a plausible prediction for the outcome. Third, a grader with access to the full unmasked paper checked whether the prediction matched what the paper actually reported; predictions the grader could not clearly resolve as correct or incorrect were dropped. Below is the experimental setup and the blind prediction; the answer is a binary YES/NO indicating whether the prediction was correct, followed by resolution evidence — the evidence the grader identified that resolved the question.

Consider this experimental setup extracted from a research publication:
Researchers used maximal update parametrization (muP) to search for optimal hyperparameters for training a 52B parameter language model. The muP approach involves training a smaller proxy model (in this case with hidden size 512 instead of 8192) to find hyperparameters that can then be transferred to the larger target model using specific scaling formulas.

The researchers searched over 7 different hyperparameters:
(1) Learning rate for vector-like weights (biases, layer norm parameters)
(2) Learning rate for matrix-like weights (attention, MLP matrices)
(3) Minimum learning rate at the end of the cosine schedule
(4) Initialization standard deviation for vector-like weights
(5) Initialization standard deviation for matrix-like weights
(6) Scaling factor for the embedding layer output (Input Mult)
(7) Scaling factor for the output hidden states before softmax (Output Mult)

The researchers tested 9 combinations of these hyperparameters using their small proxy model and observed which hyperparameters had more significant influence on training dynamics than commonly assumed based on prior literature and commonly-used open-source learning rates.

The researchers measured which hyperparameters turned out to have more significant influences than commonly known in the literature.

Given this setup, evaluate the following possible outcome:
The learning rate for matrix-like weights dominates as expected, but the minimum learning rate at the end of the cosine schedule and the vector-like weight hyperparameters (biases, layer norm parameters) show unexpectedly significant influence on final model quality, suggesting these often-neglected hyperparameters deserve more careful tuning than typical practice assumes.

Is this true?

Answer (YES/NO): NO